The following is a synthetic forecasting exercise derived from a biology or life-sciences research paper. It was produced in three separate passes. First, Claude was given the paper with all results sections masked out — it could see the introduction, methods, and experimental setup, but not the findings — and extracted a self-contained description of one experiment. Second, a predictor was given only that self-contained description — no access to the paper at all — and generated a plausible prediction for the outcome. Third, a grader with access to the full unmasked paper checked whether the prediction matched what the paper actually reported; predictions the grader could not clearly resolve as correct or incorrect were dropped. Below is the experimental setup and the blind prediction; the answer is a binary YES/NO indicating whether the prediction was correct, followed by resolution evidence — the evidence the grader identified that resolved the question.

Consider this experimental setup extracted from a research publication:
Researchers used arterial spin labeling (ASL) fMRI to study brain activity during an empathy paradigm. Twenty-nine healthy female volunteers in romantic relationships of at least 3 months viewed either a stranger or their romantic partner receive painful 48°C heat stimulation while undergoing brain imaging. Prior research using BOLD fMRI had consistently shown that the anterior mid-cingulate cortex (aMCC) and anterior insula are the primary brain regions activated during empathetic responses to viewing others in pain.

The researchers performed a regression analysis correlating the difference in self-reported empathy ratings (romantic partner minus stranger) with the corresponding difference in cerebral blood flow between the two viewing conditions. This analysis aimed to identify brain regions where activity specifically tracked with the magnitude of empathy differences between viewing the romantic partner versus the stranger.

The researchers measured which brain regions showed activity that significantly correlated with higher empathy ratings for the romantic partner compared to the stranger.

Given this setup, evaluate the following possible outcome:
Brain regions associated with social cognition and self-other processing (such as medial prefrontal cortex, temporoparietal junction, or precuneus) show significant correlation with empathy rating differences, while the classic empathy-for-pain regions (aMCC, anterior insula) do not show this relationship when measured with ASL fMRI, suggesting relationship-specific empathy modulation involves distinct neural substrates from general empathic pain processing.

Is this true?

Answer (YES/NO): YES